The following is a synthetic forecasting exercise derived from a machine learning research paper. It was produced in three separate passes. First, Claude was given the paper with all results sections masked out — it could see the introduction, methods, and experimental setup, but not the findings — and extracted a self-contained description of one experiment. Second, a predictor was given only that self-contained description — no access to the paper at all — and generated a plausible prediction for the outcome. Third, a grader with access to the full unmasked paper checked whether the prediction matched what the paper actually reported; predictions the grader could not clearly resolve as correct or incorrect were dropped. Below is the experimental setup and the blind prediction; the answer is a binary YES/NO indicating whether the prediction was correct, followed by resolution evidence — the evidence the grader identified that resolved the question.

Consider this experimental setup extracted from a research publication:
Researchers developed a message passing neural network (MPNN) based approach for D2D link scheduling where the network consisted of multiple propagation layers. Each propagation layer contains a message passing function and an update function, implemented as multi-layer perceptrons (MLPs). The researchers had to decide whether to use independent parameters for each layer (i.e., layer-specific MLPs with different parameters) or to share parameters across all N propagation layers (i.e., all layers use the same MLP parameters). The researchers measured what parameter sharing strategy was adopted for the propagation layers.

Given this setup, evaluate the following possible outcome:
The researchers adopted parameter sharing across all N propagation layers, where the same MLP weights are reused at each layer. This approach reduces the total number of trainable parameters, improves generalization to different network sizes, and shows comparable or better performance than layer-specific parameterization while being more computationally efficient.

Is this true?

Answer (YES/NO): YES